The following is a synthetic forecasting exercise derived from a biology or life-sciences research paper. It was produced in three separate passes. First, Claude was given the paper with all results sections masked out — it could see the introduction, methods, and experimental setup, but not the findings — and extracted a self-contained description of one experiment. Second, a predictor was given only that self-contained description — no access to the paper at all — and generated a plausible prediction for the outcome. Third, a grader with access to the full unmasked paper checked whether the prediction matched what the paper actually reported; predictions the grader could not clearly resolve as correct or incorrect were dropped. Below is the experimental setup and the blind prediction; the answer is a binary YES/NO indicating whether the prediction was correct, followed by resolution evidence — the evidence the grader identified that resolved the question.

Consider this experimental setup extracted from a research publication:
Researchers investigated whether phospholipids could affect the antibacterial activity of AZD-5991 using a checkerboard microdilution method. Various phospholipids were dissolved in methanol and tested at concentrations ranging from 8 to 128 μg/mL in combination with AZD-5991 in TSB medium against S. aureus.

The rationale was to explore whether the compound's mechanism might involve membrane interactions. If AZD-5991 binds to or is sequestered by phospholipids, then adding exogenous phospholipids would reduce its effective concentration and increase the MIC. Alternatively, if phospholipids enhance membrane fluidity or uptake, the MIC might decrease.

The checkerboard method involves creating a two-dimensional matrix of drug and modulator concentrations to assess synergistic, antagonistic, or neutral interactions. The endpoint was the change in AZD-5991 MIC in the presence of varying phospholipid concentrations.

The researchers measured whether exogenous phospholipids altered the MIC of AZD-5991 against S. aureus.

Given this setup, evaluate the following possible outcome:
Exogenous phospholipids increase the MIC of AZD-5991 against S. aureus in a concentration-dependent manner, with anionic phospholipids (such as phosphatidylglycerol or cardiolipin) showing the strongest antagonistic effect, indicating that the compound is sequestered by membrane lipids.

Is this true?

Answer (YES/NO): NO